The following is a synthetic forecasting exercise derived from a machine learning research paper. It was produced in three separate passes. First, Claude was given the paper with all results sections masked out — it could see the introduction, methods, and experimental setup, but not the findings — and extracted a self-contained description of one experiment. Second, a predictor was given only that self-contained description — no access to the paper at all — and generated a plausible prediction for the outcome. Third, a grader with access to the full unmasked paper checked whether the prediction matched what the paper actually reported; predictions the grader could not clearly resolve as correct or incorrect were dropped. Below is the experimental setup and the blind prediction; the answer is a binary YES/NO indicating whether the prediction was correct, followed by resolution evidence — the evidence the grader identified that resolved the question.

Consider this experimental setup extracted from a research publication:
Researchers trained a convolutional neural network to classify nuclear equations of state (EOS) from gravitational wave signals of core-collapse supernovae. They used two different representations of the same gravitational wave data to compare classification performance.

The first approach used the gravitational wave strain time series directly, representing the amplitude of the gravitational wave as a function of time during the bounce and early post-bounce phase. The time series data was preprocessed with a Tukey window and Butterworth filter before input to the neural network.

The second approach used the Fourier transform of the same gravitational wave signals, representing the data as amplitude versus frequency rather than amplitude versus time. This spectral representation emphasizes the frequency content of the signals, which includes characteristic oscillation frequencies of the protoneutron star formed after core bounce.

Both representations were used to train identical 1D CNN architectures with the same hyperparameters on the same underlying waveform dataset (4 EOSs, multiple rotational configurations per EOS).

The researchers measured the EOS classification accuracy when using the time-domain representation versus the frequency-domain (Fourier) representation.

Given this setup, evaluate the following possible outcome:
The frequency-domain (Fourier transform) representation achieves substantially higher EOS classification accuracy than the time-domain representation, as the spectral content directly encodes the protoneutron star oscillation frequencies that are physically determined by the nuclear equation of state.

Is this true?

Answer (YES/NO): NO